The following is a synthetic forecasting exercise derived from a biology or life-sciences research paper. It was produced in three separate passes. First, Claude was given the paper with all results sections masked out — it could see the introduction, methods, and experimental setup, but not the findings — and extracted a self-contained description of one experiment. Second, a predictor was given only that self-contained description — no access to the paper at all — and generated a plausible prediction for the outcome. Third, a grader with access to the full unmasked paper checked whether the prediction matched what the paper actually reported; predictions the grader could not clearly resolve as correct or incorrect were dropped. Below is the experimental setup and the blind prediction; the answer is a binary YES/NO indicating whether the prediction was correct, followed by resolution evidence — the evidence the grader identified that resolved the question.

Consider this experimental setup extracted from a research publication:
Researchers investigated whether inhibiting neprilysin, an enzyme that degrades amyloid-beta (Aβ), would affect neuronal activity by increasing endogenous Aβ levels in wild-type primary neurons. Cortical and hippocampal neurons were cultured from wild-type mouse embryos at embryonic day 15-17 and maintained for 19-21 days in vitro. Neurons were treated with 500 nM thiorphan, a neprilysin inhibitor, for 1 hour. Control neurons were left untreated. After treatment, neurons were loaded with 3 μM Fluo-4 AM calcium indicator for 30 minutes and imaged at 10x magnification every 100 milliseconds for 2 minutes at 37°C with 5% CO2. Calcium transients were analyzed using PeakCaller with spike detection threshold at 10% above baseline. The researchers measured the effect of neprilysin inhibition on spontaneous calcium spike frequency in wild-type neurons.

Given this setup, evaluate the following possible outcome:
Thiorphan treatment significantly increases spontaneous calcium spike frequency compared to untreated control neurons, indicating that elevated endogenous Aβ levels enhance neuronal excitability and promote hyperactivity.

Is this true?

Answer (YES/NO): YES